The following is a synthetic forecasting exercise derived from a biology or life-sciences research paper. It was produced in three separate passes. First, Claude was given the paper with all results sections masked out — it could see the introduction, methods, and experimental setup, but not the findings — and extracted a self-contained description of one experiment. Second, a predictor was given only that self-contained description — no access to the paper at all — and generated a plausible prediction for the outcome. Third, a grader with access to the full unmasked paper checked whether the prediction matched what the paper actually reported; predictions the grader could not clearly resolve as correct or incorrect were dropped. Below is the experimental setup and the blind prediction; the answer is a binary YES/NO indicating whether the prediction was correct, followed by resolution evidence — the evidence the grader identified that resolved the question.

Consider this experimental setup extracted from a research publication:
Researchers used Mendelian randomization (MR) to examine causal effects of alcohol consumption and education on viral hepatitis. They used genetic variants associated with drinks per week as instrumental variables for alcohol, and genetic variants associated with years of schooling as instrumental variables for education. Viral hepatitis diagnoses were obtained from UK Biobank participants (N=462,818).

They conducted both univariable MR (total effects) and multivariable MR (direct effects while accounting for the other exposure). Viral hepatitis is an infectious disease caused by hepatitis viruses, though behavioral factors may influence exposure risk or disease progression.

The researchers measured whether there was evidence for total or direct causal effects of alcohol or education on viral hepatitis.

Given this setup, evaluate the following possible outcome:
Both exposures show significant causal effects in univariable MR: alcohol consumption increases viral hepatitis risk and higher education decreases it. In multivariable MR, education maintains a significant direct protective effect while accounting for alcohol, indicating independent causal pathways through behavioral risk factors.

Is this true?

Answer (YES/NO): NO